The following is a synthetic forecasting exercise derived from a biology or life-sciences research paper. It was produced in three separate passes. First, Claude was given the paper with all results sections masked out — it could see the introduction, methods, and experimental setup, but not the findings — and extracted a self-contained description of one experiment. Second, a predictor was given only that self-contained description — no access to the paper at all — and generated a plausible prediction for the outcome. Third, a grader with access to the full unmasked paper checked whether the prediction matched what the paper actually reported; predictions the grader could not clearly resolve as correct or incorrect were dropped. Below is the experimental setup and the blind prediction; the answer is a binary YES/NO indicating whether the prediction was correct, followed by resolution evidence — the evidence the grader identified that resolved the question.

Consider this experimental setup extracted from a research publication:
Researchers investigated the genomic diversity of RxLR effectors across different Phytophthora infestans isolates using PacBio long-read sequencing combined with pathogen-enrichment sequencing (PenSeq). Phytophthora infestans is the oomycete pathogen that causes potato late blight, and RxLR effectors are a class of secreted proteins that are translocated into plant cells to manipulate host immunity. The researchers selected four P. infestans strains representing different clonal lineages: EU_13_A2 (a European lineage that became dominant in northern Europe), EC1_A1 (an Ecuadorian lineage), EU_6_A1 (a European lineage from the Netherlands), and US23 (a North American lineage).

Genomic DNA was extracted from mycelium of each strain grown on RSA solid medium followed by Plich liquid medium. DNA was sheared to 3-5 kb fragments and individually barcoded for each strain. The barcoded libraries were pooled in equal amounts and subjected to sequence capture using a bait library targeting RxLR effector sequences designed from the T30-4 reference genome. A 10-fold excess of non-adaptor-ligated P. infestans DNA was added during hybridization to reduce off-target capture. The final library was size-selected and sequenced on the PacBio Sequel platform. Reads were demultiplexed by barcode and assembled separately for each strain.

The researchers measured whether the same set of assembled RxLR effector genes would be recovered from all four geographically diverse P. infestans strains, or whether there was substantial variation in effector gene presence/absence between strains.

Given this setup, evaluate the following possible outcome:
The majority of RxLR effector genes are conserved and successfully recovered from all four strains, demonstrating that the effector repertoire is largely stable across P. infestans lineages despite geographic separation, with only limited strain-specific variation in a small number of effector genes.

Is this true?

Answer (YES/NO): YES